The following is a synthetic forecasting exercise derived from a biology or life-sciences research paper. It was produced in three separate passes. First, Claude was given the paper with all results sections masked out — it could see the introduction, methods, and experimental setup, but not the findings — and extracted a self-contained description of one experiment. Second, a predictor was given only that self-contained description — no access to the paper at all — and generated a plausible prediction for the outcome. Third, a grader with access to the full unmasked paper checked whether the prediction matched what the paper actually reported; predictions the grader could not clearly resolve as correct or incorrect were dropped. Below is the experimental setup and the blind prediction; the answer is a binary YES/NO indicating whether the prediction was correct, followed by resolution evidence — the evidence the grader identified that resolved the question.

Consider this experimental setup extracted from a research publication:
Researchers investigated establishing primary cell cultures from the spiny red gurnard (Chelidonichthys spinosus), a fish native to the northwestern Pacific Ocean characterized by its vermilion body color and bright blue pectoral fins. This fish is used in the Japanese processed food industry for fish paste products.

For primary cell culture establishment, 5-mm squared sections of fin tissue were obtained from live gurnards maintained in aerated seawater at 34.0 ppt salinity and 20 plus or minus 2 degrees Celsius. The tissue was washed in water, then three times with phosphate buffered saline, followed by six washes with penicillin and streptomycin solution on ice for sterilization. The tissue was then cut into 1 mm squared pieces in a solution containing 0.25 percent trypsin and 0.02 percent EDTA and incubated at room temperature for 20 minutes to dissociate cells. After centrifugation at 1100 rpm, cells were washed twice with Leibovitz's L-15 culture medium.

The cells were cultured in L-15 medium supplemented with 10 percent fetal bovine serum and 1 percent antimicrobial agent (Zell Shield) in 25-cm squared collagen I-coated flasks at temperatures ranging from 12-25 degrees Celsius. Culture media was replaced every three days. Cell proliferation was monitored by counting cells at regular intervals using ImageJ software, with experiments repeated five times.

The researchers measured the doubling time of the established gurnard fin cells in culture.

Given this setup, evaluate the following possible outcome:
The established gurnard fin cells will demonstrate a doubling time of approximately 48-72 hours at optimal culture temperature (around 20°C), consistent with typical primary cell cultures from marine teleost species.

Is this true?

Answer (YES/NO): NO